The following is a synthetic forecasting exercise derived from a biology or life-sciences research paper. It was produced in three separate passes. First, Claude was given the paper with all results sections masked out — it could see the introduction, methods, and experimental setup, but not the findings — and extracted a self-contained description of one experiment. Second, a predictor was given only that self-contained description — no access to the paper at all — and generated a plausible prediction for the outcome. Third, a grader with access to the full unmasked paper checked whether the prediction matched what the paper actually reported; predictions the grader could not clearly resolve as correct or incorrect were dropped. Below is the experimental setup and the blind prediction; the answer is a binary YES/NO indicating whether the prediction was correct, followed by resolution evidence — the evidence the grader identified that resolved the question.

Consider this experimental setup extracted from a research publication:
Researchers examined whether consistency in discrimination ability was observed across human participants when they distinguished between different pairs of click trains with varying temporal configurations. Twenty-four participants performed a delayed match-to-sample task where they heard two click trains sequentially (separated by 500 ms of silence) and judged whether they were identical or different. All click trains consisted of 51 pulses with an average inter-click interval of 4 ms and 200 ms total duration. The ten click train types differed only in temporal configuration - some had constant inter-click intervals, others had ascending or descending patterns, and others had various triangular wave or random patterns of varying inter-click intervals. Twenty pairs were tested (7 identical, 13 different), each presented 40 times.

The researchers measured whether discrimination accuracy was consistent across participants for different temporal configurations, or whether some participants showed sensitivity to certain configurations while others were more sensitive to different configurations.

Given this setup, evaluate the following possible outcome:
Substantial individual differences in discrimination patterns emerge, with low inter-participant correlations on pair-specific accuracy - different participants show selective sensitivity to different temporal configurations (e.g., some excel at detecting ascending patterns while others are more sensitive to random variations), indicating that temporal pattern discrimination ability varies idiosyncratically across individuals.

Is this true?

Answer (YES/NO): NO